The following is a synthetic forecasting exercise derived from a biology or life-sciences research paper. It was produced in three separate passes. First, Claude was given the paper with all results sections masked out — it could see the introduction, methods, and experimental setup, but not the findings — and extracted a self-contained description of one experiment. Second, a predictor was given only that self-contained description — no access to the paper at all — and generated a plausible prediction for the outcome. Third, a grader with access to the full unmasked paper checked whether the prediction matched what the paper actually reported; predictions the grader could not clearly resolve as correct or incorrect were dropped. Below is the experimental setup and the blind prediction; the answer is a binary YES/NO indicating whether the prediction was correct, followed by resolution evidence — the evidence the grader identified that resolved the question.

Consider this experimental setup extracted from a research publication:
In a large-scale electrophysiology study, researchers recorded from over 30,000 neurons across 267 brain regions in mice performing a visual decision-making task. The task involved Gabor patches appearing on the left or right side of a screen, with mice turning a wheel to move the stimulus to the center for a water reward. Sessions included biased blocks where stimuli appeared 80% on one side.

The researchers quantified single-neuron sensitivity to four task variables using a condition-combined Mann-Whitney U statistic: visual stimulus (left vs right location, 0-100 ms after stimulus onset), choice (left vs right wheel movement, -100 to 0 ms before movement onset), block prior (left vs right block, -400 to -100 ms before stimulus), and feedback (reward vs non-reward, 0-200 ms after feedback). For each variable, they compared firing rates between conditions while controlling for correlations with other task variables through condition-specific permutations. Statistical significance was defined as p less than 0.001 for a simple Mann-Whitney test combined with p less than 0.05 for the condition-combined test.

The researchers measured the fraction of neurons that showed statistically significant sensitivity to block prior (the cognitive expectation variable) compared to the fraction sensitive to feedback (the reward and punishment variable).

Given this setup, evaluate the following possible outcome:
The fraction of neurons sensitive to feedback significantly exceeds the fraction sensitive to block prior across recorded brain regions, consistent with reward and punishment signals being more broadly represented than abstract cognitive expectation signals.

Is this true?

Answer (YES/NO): YES